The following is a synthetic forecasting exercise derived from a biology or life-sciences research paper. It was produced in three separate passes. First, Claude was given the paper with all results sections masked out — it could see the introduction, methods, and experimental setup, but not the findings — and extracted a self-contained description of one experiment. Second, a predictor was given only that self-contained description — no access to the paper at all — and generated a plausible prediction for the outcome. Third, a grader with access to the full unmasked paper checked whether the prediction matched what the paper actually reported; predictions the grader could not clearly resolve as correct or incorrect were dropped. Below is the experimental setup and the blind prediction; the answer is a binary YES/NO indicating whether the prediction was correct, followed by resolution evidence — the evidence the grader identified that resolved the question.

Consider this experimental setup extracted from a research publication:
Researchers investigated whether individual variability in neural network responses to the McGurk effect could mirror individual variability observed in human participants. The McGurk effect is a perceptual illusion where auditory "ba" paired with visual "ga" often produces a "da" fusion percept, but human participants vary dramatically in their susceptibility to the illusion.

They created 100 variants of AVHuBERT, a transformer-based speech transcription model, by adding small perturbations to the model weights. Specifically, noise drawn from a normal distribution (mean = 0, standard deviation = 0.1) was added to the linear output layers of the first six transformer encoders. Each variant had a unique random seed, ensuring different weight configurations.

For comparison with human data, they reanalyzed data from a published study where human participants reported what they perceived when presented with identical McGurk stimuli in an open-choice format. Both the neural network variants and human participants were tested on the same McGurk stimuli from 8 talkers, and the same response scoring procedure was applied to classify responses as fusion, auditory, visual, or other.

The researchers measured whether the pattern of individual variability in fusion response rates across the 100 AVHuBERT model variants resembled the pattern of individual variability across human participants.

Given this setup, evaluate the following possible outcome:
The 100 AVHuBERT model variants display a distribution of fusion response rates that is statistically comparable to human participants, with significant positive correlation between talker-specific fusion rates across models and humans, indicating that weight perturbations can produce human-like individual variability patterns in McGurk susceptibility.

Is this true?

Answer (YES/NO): NO